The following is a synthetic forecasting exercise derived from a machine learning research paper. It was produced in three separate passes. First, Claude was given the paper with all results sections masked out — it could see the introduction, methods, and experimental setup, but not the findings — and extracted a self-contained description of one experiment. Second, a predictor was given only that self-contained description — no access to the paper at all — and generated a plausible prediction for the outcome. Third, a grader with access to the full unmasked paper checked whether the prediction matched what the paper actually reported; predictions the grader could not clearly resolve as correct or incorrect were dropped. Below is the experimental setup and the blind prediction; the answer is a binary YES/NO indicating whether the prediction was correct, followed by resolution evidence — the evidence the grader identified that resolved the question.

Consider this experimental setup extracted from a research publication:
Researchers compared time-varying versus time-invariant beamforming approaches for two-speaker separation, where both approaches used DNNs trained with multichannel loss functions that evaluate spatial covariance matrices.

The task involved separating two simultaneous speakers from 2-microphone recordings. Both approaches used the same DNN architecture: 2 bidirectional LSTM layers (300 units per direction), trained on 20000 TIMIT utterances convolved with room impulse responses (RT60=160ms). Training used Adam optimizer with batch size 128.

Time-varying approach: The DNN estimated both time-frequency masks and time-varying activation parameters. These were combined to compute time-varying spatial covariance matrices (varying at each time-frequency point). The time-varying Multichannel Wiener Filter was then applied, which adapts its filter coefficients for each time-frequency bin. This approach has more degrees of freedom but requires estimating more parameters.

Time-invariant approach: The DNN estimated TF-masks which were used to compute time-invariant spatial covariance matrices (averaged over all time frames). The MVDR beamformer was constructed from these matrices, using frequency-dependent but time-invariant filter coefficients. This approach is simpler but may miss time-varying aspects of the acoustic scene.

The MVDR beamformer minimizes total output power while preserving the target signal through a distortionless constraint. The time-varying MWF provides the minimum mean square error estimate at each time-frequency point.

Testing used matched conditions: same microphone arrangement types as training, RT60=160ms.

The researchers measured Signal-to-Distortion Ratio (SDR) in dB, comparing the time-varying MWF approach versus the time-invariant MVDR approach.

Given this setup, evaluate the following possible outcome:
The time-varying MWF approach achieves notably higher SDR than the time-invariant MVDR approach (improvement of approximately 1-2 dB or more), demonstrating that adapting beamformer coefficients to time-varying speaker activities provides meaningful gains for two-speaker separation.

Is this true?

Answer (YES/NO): NO